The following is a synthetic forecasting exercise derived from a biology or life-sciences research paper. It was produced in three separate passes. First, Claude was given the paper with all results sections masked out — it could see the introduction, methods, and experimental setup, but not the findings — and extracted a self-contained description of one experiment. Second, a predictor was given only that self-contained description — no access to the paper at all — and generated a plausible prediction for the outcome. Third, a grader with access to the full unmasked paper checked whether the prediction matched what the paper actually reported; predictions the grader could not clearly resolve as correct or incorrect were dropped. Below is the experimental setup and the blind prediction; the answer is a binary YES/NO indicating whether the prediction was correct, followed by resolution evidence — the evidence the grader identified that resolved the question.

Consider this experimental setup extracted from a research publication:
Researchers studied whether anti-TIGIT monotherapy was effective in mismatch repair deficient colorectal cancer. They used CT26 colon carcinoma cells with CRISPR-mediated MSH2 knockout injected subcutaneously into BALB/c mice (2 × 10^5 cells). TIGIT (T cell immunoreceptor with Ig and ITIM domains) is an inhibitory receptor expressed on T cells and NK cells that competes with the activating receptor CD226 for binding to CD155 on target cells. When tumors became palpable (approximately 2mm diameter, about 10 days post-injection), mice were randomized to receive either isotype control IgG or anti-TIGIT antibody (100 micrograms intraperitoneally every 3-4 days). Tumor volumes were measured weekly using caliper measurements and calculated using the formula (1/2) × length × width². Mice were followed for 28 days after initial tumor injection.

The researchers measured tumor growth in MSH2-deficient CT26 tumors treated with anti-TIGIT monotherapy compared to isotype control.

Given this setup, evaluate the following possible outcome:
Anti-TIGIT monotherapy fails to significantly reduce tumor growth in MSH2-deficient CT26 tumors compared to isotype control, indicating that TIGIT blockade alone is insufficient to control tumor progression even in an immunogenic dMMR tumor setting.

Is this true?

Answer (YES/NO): NO